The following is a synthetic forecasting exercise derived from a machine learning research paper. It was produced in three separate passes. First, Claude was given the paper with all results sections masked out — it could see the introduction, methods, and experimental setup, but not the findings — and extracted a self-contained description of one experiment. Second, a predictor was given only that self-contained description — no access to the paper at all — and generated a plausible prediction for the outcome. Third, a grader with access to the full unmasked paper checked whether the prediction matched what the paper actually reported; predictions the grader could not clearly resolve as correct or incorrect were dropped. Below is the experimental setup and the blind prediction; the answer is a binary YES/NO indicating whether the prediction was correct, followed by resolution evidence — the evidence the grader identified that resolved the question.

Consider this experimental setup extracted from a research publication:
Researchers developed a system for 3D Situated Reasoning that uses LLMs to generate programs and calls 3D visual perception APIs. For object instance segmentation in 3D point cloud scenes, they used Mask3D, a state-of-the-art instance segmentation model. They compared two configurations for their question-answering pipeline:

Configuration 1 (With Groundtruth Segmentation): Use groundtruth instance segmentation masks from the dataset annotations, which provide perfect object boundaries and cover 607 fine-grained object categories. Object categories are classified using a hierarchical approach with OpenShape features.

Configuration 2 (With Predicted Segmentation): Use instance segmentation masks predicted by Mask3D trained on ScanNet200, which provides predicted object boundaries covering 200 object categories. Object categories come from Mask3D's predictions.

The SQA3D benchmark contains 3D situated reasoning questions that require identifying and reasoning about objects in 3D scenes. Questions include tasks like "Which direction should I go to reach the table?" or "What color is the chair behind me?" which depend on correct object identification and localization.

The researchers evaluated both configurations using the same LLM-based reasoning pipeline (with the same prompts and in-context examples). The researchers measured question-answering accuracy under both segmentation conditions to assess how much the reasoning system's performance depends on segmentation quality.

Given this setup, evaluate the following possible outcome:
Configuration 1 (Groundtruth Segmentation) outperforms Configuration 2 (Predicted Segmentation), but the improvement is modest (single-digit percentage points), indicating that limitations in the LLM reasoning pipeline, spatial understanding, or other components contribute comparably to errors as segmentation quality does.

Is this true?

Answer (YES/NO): NO